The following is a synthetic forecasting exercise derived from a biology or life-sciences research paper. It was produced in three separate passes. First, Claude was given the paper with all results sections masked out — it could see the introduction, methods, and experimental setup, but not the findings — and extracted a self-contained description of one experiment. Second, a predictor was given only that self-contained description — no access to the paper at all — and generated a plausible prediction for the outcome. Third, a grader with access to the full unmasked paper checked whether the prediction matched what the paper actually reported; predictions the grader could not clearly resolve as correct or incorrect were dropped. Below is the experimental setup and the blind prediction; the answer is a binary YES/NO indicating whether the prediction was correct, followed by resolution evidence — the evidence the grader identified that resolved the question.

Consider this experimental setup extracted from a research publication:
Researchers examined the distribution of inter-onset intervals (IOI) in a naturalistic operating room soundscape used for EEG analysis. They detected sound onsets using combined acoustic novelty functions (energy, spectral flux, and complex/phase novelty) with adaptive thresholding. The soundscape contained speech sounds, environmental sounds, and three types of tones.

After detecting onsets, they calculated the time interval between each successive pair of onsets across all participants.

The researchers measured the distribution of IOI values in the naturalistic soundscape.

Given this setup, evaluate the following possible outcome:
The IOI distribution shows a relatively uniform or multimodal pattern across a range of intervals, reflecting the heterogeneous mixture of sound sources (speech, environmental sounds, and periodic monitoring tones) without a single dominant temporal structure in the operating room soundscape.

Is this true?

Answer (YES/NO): NO